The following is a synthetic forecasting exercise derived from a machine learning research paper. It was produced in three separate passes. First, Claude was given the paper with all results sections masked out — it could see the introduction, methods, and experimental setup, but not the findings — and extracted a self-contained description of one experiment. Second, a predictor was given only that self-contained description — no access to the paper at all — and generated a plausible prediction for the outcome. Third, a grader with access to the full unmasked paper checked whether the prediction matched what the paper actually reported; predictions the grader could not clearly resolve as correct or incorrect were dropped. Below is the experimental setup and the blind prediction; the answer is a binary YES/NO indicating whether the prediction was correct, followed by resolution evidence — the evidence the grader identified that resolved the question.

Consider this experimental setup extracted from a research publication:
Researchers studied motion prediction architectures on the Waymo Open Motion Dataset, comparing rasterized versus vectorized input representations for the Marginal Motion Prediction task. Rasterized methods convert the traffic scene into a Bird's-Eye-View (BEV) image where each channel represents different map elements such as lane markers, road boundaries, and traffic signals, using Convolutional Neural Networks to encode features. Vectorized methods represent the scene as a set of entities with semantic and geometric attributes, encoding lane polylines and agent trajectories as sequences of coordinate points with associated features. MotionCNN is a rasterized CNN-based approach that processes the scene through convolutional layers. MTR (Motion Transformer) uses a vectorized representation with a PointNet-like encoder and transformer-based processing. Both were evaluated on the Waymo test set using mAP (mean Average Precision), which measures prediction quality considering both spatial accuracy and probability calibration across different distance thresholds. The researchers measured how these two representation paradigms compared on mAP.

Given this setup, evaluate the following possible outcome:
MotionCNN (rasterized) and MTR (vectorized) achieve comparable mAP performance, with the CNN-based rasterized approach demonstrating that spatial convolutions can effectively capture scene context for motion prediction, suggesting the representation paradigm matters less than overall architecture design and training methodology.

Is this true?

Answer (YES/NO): NO